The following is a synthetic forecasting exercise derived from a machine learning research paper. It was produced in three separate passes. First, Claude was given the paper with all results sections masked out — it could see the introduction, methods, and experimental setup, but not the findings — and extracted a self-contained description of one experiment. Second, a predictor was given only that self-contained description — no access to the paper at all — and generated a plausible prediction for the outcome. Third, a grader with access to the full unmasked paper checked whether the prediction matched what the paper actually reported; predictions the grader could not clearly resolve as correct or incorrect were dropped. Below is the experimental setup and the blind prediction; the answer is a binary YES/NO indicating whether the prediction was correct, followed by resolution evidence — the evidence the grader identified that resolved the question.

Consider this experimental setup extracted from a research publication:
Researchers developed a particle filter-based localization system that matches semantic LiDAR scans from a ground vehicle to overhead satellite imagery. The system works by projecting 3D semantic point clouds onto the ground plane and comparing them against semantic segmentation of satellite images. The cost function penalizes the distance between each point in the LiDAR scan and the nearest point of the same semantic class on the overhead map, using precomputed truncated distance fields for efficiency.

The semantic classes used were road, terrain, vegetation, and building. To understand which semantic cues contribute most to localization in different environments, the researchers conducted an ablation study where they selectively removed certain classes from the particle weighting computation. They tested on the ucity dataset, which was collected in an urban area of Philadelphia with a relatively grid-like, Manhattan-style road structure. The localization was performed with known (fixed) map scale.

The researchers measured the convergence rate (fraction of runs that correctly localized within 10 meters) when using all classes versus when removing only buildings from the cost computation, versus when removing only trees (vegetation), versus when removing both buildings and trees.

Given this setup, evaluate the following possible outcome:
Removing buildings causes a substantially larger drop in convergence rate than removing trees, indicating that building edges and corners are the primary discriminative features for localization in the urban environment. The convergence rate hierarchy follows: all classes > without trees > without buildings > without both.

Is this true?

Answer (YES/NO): NO